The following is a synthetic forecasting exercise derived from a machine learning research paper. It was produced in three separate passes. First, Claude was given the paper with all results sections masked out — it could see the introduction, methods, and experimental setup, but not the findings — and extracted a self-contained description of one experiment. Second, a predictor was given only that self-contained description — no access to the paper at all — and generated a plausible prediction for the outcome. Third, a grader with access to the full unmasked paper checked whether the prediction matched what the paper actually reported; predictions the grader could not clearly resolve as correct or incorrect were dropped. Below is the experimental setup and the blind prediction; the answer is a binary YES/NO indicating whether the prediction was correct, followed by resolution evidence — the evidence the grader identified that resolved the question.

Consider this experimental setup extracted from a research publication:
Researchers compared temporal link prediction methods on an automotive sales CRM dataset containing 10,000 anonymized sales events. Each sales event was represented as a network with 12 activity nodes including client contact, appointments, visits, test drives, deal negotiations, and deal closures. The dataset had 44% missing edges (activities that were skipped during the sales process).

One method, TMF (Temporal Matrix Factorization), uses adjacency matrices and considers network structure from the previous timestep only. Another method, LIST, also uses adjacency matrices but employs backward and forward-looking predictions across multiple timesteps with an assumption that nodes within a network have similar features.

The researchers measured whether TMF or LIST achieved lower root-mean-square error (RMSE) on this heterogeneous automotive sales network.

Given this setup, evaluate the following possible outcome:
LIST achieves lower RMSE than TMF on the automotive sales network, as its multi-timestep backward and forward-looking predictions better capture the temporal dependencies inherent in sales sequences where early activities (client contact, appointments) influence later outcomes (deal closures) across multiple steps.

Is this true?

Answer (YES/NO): YES